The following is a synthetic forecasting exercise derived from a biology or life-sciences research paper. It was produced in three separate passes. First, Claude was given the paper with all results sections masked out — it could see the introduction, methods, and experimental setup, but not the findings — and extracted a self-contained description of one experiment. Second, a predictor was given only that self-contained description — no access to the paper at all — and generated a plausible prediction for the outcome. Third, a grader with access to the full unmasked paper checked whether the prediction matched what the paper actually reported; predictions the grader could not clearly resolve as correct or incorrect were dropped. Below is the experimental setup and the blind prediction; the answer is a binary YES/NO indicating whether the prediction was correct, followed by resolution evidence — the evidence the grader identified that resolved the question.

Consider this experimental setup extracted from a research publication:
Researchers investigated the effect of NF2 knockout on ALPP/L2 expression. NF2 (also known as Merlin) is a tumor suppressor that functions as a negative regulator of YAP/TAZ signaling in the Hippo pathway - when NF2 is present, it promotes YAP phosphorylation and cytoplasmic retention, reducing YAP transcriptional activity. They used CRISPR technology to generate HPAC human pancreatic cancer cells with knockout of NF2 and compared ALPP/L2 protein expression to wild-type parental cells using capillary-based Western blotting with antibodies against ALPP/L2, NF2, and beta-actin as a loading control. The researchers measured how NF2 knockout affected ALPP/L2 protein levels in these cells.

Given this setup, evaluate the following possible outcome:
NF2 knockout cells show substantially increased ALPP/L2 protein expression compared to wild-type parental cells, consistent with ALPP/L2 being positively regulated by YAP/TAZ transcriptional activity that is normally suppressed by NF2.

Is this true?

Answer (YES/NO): YES